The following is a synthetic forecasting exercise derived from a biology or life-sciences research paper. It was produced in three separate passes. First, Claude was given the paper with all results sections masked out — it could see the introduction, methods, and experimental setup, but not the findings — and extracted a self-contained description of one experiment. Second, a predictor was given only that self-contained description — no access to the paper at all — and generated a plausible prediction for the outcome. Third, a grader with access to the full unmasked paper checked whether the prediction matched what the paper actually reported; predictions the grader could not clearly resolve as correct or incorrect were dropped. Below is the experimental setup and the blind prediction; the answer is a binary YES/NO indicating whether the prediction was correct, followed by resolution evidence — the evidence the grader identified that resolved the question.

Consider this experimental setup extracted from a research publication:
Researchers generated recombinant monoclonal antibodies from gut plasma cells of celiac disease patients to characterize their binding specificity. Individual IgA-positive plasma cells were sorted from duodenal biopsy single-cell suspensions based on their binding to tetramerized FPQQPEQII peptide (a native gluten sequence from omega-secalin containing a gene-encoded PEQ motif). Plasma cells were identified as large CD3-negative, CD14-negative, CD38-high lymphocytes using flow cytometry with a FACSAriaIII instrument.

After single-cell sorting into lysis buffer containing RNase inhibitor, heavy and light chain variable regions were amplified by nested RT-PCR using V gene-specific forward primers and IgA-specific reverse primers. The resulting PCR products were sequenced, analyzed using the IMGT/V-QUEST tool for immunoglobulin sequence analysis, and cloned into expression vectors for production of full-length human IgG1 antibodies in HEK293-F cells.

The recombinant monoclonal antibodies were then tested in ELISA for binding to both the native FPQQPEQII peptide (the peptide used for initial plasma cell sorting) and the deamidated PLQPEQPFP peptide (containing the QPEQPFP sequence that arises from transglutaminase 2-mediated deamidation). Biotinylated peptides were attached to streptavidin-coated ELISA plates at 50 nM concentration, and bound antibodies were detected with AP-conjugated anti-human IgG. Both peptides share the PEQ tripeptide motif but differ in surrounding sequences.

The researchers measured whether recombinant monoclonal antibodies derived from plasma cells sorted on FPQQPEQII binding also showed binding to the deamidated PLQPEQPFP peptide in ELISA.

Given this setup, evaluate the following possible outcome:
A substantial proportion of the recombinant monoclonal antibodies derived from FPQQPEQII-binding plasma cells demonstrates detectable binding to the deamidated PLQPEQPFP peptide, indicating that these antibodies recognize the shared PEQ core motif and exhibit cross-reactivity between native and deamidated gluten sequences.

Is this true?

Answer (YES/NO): YES